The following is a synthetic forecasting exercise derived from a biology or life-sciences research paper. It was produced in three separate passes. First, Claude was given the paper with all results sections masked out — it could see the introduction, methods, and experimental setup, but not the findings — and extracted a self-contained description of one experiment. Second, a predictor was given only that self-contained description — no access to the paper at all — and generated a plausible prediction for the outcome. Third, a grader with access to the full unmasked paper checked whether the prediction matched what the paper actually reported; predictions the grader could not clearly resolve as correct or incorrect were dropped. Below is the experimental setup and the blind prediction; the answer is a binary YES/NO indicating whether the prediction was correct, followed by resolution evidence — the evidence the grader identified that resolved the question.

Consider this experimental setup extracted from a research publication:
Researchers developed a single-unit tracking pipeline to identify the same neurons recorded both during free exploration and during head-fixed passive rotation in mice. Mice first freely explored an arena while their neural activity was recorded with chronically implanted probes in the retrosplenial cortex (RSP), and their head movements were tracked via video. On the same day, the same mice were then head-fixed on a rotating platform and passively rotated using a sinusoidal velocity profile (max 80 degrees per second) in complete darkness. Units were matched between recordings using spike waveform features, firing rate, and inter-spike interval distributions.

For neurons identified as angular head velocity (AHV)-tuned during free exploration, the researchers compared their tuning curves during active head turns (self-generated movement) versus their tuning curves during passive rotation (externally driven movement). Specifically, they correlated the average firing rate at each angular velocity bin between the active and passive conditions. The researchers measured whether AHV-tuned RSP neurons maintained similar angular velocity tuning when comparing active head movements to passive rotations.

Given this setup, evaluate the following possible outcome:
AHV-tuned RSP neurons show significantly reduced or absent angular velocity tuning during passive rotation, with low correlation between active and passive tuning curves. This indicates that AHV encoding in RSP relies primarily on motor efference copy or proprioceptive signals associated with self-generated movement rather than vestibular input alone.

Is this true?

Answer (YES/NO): NO